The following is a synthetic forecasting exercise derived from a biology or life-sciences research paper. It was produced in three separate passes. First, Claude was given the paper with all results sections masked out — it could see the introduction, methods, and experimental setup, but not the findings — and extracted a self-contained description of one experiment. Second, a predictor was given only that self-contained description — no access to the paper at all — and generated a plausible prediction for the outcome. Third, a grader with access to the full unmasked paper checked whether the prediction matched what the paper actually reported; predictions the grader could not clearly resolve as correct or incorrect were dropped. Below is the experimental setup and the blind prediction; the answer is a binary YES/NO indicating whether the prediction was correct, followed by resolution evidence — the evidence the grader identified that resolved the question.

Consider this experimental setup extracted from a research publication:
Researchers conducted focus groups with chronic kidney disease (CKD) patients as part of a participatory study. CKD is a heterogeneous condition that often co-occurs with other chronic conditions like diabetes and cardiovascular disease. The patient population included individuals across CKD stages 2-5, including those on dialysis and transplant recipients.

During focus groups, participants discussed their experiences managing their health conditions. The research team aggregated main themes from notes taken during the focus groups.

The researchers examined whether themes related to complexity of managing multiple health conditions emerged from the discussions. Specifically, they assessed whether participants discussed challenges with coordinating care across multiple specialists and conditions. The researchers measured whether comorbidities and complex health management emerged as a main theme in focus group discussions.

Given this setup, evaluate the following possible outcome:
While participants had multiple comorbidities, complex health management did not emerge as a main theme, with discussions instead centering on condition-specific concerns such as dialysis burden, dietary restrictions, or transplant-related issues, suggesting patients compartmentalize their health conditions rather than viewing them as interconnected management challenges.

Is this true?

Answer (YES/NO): NO